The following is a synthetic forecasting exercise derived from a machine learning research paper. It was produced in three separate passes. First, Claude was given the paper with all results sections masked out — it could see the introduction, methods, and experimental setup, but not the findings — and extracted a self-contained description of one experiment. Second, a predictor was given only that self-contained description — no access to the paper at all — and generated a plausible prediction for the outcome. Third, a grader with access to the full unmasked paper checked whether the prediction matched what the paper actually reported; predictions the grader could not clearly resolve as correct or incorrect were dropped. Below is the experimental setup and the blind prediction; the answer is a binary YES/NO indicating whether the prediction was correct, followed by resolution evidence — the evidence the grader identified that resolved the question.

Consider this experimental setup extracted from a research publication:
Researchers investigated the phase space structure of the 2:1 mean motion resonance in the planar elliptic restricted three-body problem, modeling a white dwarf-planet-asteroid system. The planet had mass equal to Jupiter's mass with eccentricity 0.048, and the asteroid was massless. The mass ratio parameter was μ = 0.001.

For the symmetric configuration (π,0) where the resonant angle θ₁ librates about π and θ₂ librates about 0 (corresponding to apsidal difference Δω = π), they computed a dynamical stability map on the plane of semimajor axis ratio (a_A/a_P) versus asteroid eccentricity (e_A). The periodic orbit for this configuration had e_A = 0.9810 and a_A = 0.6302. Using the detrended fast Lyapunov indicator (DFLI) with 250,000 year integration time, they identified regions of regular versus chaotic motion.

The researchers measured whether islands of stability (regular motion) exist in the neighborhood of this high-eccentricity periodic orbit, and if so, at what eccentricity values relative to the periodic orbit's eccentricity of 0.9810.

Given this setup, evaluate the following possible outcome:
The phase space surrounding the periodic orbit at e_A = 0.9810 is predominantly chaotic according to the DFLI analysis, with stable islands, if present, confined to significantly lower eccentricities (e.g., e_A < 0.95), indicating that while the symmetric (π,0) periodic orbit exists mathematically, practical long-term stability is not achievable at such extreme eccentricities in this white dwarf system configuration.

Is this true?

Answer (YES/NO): YES